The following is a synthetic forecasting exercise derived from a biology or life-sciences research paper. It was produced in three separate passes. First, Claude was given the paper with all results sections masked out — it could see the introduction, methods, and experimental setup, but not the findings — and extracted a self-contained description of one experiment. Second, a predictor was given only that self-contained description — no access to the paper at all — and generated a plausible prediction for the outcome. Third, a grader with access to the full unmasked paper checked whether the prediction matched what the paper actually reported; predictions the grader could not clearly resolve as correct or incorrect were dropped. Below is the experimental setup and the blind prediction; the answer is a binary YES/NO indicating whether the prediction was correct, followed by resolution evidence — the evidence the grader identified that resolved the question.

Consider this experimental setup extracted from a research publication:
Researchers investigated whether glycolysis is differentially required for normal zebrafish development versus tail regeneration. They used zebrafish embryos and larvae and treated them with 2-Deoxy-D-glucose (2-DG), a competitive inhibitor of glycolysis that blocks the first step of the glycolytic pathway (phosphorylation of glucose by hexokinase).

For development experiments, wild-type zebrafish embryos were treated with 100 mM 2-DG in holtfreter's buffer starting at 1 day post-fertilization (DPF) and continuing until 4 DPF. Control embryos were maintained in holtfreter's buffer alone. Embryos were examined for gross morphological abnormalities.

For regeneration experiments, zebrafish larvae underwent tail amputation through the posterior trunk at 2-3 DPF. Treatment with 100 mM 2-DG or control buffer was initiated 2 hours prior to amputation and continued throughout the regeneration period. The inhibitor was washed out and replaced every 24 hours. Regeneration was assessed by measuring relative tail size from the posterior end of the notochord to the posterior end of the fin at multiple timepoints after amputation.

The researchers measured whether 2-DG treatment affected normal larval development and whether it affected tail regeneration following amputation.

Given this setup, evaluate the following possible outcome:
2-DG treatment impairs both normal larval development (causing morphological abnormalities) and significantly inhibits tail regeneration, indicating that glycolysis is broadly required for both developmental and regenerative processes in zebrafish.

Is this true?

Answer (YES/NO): NO